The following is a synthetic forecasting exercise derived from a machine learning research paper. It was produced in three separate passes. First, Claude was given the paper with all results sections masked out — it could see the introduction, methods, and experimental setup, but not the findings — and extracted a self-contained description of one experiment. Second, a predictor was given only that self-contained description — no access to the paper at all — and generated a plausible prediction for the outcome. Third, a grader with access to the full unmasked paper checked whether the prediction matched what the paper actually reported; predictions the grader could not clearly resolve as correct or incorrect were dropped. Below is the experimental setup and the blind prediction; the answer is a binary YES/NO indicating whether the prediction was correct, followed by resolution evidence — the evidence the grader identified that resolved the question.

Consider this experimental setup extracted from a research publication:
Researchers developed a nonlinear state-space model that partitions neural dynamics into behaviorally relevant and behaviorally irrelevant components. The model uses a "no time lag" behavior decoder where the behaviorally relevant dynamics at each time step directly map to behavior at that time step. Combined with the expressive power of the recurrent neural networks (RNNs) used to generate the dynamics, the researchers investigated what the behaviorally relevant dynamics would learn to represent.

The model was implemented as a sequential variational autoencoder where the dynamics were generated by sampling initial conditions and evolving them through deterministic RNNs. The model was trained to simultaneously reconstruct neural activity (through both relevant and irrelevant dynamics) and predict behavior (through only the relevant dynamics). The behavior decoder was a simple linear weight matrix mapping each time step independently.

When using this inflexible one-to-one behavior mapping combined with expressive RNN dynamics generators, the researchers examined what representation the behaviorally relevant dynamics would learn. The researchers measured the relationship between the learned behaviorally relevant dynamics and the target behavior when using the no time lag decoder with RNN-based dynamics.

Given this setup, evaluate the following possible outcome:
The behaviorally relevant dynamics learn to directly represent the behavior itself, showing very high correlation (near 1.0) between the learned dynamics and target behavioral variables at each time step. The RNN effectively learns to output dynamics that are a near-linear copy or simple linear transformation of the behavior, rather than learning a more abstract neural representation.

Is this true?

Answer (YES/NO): YES